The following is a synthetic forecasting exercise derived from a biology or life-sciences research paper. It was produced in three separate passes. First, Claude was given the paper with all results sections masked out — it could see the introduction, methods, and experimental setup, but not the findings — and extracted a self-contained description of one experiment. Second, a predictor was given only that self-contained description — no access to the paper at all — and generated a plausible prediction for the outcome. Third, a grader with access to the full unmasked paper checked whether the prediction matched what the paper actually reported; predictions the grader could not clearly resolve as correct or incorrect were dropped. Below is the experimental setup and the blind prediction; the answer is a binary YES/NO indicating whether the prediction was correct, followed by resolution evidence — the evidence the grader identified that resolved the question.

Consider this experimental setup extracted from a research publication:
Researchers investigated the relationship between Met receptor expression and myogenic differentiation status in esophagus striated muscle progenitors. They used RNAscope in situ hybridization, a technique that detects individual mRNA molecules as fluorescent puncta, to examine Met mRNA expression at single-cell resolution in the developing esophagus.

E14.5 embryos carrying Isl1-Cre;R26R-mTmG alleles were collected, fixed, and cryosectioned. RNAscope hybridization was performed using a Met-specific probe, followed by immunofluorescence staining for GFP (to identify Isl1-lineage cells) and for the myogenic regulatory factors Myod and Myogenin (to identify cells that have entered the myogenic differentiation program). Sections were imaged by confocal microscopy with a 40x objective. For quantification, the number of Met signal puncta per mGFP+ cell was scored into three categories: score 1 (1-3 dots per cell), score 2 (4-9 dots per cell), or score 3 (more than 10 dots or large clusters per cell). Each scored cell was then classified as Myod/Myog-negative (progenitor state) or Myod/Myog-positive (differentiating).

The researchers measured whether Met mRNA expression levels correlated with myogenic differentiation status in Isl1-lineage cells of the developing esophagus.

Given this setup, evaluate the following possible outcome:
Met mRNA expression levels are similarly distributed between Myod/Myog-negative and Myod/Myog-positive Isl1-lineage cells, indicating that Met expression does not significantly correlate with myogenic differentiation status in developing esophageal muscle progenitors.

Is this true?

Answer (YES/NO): NO